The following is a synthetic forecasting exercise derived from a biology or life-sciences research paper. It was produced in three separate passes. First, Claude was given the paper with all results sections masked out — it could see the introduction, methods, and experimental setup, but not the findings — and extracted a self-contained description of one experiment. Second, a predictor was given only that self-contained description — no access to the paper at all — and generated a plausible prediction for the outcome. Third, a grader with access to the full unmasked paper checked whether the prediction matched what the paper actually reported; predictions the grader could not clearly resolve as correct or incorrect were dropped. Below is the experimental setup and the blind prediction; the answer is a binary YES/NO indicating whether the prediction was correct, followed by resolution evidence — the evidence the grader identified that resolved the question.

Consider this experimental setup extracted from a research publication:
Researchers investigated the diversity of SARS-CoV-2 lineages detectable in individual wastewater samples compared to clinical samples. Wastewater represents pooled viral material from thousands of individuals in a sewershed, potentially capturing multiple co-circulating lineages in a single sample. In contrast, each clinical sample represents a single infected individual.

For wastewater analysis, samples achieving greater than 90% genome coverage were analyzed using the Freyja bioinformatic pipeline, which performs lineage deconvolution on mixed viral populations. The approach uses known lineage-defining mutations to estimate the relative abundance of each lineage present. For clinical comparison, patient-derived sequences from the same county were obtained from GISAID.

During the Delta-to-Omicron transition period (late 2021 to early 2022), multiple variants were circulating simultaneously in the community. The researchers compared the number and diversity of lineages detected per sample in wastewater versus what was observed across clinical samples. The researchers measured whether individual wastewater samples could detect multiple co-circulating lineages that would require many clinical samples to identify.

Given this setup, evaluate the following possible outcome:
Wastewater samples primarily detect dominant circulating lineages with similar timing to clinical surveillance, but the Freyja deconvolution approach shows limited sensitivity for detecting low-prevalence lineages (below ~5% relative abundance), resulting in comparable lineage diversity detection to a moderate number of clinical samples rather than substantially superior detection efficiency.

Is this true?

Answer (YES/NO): NO